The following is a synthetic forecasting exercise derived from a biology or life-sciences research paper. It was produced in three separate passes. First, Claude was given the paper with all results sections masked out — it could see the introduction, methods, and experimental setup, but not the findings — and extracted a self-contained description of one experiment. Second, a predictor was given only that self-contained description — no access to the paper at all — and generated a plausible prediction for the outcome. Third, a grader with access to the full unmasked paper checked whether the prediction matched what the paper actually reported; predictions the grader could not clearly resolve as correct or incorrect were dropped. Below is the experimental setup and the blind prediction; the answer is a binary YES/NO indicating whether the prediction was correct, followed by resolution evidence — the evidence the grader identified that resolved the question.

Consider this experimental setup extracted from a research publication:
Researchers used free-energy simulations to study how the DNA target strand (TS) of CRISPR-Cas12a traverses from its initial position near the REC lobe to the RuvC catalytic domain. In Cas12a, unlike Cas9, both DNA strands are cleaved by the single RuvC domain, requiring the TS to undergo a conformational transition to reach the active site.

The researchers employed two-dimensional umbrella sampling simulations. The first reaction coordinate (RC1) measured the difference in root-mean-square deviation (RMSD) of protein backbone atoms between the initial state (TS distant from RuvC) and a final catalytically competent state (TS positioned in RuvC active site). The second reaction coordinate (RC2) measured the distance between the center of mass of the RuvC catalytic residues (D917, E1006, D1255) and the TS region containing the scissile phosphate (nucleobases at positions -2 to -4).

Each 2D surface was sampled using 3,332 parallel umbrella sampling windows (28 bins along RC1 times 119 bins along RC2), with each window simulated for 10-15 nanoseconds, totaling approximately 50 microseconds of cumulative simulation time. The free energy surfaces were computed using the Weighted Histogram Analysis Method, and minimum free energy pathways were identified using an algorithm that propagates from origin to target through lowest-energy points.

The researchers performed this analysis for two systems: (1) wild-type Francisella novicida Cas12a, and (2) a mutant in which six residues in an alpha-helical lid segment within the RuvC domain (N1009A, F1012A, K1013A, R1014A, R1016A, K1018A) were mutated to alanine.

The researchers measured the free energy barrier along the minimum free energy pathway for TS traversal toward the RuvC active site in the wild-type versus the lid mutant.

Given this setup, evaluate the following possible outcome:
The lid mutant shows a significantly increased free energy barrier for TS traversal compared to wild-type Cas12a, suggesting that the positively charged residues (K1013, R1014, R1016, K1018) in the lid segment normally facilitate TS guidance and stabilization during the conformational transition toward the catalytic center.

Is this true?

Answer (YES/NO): YES